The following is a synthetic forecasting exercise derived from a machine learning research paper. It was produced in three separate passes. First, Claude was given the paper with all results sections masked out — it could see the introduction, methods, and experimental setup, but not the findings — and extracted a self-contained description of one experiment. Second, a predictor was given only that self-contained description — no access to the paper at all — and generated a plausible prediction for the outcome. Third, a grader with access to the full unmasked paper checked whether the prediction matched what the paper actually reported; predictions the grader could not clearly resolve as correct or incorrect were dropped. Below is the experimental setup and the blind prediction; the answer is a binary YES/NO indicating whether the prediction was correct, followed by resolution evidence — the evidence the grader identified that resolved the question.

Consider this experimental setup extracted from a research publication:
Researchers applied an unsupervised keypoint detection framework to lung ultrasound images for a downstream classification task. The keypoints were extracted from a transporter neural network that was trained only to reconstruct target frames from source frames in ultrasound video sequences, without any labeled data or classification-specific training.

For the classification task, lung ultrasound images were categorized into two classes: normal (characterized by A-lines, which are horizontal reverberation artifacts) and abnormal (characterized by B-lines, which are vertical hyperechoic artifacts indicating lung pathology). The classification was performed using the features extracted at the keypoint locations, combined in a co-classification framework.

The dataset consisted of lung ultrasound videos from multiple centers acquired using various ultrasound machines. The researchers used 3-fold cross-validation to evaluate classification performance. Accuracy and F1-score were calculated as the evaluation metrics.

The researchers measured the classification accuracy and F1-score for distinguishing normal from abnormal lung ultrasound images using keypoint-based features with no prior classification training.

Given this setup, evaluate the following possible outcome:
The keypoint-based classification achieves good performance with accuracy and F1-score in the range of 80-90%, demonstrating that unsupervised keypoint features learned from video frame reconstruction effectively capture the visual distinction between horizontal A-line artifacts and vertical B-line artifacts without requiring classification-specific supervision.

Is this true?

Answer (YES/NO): NO